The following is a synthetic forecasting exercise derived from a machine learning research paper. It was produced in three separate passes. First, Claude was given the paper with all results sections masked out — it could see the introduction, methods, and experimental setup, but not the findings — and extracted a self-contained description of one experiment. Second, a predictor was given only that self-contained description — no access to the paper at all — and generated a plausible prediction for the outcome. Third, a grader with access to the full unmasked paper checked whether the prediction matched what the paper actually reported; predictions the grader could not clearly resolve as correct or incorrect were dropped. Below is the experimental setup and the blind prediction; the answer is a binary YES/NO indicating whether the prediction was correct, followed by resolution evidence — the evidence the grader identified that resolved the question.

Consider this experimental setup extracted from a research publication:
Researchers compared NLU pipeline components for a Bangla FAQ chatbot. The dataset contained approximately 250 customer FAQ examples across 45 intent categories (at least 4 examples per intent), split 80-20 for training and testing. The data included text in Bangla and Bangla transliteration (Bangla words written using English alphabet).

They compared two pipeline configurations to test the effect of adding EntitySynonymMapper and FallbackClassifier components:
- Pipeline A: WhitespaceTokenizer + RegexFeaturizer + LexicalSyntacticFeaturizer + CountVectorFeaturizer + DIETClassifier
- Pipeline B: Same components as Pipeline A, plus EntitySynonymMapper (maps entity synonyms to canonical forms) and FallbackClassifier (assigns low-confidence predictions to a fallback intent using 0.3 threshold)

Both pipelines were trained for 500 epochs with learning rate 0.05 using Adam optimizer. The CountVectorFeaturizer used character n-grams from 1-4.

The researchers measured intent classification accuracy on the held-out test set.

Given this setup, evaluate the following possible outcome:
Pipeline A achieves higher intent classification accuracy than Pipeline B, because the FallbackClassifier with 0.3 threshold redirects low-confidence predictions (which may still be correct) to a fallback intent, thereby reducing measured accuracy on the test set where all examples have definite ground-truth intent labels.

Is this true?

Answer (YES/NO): NO